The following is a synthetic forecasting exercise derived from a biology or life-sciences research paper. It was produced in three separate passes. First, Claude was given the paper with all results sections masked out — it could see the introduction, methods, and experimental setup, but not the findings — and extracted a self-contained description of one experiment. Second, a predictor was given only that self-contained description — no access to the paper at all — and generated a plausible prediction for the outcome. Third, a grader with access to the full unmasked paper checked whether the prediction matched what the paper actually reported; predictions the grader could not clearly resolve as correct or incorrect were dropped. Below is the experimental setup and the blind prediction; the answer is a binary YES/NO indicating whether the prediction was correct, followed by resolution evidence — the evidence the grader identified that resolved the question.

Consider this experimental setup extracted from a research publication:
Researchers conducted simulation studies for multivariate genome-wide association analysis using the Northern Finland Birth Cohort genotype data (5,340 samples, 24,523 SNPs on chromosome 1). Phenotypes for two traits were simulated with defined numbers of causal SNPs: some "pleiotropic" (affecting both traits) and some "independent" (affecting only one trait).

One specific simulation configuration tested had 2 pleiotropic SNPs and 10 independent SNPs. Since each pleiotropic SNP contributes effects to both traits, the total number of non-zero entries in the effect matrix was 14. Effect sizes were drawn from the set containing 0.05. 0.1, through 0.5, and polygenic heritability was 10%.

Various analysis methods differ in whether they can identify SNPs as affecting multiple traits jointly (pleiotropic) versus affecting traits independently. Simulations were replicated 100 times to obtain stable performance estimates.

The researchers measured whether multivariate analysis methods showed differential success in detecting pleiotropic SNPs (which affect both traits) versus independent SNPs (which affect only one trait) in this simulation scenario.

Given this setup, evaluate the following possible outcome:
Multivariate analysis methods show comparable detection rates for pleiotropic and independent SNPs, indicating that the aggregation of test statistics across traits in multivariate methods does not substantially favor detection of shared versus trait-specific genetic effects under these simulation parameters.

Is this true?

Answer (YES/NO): NO